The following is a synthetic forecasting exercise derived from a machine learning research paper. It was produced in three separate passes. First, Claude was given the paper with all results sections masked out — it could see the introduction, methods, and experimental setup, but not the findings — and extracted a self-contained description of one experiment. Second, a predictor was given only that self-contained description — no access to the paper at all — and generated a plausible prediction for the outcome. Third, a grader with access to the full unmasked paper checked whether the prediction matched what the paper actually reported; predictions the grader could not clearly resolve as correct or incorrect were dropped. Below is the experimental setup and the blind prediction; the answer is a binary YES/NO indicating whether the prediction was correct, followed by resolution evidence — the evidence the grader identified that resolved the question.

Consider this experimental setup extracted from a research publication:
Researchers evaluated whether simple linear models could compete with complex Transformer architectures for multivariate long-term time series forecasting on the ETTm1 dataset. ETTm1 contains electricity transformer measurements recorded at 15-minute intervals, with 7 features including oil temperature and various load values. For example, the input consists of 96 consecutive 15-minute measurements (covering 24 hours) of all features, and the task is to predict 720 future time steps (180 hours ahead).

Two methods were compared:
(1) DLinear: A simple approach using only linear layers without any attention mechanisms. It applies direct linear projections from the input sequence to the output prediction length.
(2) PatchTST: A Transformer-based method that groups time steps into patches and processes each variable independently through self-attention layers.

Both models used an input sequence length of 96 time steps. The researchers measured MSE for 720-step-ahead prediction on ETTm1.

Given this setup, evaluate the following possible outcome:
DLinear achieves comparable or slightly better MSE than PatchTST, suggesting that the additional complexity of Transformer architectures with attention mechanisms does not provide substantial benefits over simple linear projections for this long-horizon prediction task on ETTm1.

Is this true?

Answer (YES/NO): NO